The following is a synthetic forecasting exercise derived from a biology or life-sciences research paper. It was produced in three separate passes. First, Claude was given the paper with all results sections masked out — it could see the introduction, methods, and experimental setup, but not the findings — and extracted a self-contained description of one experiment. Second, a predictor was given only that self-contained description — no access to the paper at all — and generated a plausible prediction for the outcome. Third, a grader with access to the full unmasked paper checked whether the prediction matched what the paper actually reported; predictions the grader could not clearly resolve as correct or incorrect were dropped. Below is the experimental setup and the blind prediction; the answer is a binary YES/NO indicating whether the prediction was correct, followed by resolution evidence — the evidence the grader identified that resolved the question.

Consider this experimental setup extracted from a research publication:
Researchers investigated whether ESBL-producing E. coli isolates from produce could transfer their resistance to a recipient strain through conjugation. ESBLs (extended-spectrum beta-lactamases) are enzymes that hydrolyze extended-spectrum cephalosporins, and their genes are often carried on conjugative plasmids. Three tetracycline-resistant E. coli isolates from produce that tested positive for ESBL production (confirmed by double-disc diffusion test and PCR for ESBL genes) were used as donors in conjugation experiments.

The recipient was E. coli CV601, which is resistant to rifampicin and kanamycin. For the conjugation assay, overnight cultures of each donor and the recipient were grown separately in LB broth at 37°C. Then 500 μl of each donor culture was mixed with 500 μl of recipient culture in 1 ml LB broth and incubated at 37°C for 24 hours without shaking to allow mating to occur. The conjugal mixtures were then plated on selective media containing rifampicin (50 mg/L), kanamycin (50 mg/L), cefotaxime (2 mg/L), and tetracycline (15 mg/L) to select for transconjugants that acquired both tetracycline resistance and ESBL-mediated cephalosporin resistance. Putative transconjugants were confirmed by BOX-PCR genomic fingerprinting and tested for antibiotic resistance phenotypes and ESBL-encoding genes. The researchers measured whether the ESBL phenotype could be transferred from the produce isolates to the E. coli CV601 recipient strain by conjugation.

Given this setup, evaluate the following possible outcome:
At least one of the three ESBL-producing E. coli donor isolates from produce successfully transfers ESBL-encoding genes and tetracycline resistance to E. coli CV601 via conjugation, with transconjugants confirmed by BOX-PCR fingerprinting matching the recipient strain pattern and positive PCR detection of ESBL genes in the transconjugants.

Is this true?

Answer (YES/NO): NO